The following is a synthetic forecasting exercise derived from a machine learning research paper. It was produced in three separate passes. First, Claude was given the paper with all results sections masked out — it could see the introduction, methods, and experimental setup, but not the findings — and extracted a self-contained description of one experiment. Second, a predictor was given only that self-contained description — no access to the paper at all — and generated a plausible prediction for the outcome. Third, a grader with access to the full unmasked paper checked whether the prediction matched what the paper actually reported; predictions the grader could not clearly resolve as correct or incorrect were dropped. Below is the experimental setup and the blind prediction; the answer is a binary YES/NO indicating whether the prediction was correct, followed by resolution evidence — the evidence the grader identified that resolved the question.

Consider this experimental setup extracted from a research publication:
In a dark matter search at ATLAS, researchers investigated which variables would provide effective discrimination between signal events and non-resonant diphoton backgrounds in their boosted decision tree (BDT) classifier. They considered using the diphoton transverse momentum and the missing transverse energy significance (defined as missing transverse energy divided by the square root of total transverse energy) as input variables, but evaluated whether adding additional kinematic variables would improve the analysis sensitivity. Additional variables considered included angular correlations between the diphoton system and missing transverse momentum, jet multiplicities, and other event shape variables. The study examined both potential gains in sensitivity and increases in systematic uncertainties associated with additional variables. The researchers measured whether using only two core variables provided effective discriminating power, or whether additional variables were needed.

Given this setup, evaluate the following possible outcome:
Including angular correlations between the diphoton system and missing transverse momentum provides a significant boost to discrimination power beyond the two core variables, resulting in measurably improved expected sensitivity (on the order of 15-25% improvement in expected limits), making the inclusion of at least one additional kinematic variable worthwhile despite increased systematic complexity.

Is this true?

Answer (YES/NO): NO